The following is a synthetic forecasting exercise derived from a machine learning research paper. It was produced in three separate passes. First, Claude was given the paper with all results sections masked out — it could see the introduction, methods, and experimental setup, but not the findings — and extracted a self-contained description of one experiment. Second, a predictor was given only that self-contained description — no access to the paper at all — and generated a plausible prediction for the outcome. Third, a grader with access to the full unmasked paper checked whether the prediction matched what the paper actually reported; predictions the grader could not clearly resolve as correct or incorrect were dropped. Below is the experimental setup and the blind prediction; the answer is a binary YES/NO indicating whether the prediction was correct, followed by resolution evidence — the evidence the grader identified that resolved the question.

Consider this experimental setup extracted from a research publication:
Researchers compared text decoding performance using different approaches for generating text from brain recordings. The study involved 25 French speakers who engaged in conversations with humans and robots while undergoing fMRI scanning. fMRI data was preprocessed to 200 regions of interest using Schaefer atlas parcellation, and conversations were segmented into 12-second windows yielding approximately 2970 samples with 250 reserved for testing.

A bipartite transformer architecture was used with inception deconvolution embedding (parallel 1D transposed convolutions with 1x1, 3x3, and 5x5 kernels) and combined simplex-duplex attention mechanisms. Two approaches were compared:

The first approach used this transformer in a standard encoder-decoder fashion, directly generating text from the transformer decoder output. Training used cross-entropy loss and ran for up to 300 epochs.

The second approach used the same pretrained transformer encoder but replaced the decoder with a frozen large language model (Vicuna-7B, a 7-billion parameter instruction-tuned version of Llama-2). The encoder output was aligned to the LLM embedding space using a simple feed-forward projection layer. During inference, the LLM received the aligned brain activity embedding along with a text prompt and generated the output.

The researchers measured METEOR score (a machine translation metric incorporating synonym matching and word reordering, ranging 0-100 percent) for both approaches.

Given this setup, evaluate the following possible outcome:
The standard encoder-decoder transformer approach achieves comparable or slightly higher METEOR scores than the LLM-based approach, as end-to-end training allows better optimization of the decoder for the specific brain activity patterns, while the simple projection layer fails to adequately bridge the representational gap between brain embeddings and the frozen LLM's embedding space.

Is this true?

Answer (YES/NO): NO